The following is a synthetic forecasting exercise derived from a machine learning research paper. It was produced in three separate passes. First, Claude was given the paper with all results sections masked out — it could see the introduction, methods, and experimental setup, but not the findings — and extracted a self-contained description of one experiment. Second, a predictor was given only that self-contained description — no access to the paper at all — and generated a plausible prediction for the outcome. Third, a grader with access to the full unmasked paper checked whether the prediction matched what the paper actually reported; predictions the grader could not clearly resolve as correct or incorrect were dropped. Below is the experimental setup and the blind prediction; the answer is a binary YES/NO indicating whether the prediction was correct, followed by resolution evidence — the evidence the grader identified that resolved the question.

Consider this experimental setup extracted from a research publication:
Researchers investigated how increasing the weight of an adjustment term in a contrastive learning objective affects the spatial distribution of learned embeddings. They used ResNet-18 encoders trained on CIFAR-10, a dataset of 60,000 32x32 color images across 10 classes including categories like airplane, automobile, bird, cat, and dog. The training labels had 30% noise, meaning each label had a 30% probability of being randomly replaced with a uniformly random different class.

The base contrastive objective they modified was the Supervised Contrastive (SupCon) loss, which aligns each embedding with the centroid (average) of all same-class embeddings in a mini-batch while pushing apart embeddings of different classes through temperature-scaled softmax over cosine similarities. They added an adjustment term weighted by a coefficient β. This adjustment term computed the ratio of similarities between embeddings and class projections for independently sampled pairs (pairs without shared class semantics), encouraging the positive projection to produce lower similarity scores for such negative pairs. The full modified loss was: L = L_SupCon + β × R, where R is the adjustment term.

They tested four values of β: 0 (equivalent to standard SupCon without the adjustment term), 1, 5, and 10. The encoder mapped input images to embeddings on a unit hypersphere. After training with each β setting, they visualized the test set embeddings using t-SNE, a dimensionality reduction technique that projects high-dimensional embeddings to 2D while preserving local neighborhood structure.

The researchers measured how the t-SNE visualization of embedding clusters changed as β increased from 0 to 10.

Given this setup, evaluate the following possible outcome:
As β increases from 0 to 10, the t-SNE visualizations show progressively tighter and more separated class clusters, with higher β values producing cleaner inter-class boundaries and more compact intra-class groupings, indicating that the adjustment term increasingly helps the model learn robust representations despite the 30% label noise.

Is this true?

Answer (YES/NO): NO